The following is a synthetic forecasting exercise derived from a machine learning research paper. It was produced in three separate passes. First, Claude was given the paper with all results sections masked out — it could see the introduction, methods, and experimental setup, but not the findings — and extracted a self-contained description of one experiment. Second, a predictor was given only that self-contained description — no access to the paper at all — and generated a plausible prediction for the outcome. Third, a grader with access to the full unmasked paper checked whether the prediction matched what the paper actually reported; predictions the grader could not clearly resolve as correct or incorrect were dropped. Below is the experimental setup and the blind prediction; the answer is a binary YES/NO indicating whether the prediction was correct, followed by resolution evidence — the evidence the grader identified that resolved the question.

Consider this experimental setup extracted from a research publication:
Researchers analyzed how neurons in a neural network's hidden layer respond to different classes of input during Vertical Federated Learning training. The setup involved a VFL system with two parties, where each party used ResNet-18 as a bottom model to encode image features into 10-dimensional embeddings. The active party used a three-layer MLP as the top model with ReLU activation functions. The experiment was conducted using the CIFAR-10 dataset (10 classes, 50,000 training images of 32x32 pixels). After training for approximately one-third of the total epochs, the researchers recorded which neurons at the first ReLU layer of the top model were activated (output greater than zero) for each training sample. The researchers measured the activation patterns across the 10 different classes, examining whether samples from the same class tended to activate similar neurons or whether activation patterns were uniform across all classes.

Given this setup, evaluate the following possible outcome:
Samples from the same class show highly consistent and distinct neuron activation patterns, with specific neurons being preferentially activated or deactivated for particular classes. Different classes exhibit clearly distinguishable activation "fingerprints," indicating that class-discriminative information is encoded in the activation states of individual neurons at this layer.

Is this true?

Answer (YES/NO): YES